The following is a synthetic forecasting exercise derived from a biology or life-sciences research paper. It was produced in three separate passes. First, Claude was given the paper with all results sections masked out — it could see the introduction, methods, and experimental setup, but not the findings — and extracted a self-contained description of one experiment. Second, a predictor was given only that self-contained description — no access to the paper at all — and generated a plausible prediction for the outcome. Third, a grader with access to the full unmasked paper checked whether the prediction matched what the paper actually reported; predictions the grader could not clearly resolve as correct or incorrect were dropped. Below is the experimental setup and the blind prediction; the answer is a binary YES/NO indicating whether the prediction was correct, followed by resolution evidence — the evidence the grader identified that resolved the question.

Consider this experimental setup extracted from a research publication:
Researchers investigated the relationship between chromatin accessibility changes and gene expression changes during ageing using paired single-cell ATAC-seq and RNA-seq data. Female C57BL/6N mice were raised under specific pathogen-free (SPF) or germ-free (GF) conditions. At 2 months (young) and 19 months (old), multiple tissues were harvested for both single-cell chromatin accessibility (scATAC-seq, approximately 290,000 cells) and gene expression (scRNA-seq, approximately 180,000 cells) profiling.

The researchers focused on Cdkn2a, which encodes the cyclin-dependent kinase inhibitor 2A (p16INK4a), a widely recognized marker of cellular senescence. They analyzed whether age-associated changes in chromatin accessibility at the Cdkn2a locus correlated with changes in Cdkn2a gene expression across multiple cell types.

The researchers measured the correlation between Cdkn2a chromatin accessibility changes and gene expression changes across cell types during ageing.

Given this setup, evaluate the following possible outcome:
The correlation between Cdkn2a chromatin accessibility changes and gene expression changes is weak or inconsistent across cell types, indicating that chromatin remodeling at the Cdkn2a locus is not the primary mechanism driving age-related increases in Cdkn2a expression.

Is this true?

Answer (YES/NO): NO